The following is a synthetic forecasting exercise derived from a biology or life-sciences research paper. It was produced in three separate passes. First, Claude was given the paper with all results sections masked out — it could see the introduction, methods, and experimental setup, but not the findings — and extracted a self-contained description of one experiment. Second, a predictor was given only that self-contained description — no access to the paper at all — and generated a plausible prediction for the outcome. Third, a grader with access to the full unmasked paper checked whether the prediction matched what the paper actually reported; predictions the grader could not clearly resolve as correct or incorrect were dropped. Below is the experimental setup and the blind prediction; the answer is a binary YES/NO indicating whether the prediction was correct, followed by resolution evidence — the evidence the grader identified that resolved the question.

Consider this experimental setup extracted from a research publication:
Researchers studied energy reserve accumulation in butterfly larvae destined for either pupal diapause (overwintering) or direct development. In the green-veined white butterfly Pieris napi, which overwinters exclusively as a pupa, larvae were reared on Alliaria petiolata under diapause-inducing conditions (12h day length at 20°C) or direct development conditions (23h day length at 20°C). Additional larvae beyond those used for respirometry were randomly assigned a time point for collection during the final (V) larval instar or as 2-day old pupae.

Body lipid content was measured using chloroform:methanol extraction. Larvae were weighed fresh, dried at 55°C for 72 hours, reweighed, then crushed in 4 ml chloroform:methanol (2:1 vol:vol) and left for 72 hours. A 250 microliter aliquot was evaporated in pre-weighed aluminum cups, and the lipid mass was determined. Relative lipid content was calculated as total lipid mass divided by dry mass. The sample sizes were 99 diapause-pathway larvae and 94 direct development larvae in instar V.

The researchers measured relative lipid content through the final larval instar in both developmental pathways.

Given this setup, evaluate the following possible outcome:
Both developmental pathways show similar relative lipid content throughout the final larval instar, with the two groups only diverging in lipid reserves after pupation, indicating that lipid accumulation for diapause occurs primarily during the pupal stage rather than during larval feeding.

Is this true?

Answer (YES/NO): NO